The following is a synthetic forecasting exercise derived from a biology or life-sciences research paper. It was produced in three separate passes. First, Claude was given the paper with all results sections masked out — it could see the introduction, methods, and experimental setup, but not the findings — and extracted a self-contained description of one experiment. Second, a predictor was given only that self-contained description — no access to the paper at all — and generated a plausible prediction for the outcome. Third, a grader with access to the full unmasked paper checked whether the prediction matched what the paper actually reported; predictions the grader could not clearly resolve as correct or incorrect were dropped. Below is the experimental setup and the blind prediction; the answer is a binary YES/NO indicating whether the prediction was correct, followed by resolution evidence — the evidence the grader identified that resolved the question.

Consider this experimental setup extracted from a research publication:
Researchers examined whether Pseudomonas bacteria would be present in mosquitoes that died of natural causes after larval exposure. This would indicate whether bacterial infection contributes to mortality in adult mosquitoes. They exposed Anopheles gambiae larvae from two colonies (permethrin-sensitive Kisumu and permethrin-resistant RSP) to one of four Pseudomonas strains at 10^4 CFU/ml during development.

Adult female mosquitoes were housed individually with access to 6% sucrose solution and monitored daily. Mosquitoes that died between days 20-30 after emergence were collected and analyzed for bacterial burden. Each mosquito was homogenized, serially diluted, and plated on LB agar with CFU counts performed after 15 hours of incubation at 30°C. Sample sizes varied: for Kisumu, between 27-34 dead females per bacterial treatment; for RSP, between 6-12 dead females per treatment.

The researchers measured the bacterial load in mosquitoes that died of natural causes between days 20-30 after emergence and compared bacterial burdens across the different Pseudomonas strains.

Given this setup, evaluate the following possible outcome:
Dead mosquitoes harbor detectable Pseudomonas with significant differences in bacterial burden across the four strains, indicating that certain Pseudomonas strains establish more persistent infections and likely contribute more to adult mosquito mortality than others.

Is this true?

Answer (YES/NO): NO